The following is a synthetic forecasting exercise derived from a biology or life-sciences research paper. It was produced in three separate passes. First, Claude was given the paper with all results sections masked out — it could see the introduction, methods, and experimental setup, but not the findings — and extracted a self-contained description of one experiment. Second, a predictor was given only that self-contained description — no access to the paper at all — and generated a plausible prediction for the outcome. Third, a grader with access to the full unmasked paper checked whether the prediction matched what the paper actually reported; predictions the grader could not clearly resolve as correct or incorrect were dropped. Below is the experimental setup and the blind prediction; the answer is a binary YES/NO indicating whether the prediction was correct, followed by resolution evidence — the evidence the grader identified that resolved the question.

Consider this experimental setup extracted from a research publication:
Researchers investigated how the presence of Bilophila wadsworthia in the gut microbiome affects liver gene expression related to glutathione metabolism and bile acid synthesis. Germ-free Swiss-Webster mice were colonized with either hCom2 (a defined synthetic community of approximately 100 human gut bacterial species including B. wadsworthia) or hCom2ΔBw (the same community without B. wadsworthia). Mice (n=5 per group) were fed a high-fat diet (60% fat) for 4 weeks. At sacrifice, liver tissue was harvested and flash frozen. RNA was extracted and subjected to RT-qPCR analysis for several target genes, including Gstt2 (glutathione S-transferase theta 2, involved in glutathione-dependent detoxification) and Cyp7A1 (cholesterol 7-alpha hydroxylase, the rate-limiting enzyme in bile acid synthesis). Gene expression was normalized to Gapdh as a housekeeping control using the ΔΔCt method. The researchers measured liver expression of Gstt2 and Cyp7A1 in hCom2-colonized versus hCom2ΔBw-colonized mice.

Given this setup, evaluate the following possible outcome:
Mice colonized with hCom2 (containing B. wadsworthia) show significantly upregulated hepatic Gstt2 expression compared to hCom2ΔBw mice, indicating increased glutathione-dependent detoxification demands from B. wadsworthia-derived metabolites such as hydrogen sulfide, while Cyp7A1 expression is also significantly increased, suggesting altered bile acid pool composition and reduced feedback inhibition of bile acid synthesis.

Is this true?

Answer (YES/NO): NO